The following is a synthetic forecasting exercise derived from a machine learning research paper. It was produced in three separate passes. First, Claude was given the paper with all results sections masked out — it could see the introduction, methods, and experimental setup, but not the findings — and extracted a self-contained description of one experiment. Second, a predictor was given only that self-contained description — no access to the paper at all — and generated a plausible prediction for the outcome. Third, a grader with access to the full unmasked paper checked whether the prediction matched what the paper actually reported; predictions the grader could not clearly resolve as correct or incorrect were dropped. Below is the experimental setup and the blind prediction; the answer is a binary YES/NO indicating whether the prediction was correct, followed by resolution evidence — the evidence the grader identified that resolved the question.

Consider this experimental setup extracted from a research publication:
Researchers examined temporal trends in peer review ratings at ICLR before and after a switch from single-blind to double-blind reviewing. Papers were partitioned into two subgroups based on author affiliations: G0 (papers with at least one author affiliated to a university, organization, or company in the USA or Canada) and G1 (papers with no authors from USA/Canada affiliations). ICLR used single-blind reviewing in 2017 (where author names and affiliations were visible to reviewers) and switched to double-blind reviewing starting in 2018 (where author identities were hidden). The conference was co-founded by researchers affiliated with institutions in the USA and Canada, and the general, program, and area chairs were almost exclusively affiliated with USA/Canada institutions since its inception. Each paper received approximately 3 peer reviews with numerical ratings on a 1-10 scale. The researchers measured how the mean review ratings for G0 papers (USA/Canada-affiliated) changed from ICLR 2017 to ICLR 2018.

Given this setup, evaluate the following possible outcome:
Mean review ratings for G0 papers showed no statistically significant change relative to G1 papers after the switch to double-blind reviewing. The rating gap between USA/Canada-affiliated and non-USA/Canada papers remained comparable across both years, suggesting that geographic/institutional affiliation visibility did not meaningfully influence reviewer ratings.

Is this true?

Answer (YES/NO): NO